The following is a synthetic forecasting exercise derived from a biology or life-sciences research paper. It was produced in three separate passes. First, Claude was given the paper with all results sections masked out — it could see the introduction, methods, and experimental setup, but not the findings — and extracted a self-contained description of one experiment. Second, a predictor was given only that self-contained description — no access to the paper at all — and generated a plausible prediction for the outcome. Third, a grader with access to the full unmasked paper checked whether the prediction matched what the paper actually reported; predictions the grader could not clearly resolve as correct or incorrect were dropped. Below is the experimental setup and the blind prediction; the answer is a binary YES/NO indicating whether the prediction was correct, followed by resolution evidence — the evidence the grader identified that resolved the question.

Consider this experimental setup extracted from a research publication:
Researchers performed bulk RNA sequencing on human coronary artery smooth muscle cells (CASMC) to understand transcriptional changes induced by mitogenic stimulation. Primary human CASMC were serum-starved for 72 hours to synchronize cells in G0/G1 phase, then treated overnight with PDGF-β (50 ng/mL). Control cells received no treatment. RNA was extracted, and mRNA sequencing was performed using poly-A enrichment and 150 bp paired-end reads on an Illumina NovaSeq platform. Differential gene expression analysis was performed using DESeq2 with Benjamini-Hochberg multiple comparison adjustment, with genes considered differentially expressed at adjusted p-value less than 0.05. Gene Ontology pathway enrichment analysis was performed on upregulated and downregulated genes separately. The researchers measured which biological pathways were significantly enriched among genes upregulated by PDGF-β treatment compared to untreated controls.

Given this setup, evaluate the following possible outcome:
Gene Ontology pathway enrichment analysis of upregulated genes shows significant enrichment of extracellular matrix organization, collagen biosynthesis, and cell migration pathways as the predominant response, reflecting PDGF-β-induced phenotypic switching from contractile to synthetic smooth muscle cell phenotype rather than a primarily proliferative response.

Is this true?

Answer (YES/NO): NO